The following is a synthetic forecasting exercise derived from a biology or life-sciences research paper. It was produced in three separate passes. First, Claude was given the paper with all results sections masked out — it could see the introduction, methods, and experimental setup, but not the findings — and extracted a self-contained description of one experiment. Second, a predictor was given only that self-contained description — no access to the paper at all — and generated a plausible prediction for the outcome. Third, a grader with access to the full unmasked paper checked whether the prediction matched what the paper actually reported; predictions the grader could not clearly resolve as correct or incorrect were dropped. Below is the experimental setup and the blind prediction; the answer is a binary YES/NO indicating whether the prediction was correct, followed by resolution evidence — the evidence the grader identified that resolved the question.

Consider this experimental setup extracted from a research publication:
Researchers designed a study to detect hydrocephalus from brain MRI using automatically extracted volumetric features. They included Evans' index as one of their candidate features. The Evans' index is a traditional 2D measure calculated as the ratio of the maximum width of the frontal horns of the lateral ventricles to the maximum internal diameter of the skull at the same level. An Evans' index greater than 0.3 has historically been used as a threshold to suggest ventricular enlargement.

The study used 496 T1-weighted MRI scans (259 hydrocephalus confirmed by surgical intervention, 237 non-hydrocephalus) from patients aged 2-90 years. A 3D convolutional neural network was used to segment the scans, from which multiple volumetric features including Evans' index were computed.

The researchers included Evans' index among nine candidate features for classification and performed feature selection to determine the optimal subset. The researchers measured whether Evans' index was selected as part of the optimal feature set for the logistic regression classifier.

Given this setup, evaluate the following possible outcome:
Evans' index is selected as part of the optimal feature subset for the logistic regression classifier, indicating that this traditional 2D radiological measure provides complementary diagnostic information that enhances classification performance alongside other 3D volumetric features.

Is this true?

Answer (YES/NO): YES